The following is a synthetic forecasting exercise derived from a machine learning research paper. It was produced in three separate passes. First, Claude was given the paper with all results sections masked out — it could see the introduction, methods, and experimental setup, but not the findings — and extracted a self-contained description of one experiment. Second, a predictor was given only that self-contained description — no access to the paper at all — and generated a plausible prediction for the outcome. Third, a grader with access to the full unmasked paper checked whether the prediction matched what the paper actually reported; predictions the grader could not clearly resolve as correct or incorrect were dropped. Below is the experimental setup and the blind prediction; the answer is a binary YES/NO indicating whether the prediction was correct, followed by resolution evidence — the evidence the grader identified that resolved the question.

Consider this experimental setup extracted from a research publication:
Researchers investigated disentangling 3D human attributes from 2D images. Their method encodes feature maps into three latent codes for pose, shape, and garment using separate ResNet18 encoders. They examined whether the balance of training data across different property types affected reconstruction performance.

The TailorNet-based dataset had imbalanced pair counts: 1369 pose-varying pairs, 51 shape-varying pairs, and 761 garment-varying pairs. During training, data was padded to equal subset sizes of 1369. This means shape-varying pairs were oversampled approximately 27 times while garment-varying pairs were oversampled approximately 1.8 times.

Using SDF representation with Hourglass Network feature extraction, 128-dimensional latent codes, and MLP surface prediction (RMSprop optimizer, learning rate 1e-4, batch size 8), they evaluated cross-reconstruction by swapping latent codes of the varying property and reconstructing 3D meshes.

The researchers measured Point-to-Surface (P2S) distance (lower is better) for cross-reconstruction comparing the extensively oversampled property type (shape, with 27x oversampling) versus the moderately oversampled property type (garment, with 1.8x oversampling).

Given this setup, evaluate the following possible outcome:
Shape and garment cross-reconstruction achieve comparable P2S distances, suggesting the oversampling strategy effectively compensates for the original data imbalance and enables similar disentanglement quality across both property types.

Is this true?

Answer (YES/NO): NO